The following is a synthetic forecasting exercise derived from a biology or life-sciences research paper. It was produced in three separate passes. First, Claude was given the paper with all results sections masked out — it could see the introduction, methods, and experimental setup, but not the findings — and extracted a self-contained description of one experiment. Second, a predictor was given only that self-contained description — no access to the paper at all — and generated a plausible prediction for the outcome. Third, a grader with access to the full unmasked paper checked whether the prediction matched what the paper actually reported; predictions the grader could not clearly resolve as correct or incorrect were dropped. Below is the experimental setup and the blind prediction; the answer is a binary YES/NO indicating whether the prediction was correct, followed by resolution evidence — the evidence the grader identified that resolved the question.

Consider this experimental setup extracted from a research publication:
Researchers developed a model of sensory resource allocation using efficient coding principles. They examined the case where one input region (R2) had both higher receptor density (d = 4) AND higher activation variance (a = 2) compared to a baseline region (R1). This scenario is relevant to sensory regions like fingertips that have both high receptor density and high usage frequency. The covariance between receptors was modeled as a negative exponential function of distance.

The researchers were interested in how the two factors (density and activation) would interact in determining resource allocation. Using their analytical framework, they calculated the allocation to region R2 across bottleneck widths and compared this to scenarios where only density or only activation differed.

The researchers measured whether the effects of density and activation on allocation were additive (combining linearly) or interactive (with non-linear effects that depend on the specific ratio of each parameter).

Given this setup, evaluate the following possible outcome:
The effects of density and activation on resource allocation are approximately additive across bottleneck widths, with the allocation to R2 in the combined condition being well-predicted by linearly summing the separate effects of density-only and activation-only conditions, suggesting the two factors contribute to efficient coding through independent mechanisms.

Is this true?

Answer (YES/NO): NO